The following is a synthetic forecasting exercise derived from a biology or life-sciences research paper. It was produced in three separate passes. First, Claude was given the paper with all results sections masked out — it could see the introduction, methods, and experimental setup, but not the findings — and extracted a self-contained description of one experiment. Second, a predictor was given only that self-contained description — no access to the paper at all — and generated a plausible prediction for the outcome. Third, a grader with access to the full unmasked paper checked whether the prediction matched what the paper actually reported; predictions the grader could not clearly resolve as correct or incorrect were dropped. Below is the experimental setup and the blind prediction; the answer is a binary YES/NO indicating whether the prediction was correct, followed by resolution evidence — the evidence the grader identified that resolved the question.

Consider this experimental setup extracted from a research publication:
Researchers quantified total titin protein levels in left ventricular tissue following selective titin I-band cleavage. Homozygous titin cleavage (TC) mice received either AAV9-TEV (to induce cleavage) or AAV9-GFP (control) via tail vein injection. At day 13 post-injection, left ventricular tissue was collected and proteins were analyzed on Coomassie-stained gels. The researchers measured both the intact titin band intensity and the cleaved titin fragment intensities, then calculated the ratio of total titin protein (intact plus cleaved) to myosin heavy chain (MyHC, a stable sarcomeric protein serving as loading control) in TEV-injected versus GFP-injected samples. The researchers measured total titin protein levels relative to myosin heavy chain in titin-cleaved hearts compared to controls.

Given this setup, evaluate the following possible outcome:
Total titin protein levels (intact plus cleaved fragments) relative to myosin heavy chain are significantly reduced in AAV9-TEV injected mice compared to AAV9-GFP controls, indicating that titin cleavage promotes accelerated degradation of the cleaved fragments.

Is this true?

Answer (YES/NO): NO